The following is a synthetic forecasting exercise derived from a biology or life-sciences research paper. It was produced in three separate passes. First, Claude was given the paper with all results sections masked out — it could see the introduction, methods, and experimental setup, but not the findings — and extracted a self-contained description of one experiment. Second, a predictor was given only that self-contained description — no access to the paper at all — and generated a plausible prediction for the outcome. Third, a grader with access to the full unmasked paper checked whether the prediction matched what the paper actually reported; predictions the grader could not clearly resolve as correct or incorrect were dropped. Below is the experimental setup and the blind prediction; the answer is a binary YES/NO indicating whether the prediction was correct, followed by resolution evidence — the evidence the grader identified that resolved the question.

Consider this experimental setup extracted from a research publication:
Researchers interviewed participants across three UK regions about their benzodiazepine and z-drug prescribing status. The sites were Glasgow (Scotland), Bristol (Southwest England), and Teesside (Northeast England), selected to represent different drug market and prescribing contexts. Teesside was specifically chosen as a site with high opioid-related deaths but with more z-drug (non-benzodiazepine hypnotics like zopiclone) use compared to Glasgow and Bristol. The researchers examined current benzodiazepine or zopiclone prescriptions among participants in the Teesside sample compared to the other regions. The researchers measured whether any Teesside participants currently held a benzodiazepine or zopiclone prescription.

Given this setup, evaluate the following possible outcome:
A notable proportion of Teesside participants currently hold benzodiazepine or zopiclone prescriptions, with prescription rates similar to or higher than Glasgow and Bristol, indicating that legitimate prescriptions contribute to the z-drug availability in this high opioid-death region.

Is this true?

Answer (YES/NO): NO